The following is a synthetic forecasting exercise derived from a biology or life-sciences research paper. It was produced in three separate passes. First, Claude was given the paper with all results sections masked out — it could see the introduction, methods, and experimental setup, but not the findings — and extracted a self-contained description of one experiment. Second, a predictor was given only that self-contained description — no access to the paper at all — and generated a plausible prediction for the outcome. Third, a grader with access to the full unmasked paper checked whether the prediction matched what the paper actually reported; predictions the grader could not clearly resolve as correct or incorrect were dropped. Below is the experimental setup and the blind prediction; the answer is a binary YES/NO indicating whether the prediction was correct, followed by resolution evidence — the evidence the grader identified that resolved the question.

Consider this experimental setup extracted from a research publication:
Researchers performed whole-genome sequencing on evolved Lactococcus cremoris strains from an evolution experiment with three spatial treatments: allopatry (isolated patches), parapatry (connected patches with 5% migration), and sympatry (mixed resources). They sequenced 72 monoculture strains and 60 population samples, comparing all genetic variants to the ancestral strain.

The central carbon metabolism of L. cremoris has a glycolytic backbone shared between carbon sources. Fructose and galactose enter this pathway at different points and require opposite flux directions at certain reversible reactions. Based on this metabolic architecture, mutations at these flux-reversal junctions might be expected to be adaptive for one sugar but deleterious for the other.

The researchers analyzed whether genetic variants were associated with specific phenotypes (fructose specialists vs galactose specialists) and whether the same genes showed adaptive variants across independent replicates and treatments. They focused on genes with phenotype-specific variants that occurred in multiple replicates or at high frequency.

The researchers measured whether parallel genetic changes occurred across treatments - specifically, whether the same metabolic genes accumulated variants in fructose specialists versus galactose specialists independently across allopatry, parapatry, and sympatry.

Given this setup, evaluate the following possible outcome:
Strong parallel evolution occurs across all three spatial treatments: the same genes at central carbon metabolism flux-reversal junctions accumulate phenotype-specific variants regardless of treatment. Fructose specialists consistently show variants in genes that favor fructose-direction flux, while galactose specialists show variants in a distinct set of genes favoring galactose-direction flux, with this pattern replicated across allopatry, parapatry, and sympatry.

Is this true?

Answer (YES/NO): YES